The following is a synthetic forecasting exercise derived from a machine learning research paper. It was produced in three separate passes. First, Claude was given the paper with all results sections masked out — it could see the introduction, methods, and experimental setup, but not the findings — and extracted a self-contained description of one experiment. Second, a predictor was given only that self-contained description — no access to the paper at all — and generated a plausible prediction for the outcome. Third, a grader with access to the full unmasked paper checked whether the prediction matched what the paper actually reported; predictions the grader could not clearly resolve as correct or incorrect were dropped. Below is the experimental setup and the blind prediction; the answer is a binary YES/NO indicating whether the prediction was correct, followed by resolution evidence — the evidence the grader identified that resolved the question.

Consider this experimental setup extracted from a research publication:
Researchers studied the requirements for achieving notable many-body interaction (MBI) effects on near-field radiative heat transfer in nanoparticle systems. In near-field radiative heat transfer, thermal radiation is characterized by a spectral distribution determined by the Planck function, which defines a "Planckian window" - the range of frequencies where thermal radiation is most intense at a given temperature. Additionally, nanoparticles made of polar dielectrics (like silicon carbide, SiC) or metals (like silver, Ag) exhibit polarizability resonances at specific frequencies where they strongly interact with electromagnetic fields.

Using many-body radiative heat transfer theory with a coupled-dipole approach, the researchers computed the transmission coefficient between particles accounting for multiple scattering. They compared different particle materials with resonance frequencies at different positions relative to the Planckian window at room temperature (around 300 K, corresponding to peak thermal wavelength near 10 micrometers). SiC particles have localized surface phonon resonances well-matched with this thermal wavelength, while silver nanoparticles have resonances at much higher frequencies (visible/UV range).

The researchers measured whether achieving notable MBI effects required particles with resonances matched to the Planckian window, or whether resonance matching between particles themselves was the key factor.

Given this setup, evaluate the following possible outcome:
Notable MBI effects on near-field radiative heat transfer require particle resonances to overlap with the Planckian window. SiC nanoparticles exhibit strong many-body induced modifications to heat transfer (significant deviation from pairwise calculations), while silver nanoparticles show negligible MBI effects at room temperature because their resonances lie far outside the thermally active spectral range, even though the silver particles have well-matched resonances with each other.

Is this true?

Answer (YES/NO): NO